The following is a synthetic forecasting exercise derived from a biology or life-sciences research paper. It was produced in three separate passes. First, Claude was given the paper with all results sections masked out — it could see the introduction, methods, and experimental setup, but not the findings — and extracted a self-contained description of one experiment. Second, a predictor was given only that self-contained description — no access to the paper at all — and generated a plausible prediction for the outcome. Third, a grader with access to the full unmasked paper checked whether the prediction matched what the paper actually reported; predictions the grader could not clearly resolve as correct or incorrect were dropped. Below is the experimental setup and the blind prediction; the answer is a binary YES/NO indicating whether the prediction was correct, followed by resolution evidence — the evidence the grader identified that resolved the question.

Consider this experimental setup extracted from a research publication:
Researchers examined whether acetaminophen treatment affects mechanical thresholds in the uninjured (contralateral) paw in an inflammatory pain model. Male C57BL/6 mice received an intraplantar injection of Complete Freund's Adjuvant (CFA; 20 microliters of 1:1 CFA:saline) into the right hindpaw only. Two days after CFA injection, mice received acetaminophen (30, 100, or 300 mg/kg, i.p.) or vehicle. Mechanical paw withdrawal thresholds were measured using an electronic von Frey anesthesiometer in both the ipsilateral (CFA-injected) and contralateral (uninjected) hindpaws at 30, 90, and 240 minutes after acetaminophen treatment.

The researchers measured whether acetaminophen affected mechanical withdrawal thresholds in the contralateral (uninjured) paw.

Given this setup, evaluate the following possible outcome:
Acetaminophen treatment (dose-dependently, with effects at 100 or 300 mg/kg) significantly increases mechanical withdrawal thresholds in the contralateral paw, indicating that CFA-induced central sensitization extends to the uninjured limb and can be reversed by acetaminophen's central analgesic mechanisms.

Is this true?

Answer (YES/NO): NO